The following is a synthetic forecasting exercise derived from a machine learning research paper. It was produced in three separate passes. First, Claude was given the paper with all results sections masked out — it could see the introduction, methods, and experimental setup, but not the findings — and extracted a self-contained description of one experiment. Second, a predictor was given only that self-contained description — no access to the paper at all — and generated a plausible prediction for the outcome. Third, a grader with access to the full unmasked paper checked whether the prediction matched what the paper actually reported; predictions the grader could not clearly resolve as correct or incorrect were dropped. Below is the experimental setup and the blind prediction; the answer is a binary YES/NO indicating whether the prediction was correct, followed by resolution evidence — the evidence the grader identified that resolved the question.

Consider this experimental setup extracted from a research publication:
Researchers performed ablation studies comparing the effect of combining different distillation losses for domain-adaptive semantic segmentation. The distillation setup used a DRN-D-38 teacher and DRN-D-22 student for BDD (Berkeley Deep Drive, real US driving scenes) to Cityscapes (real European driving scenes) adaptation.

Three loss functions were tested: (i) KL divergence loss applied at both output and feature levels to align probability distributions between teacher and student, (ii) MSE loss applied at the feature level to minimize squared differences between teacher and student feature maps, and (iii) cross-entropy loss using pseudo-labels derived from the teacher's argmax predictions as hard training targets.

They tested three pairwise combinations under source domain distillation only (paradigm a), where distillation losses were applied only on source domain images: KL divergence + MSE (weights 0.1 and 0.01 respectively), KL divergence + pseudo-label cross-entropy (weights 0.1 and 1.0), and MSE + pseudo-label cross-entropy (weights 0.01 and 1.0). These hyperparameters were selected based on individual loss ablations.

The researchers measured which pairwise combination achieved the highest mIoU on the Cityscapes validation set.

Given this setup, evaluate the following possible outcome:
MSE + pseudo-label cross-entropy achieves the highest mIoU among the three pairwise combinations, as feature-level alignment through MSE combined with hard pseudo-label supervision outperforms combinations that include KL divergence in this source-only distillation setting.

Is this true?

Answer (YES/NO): YES